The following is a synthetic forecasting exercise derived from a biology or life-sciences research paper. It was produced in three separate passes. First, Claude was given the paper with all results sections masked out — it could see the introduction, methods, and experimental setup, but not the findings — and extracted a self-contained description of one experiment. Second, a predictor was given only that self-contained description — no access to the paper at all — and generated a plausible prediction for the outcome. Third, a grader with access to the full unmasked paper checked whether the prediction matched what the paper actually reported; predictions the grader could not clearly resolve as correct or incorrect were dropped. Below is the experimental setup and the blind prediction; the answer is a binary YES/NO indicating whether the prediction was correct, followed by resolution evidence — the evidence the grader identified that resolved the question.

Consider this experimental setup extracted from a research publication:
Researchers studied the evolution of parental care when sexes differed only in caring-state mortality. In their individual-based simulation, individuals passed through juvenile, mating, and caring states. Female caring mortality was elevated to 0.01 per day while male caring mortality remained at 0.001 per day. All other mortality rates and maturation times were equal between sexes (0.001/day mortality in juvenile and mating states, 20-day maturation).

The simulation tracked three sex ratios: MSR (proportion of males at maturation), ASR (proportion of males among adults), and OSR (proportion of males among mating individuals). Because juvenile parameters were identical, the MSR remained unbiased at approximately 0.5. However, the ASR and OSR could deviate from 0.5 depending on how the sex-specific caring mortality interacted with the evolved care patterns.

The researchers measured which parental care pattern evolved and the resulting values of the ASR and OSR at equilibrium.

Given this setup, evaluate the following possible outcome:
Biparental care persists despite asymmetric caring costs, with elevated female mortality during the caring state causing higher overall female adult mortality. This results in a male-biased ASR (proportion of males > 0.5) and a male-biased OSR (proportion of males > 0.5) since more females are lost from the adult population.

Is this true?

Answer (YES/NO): NO